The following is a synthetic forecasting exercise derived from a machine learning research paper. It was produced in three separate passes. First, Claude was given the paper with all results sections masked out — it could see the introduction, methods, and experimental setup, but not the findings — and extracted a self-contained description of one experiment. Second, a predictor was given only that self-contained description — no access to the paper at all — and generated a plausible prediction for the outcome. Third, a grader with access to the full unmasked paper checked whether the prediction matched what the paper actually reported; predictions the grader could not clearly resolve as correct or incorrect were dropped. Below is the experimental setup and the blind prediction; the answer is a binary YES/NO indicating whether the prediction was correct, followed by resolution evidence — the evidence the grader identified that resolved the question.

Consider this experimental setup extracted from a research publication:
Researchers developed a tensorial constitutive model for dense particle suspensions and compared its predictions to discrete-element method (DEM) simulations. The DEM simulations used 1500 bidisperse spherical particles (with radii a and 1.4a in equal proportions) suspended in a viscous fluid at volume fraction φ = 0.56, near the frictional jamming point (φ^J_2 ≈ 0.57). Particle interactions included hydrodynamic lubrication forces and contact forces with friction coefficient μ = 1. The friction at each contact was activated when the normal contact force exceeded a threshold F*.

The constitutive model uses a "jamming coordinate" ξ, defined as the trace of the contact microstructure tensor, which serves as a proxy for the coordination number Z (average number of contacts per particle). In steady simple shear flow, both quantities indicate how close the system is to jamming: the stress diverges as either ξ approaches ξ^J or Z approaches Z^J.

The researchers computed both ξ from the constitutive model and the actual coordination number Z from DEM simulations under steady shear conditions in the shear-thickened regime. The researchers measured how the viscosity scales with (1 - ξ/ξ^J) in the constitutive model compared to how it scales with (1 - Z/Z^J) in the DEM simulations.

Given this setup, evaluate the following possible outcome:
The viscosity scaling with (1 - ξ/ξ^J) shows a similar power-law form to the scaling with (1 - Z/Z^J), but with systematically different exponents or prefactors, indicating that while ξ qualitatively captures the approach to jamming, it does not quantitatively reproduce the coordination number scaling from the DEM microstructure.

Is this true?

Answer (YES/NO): YES